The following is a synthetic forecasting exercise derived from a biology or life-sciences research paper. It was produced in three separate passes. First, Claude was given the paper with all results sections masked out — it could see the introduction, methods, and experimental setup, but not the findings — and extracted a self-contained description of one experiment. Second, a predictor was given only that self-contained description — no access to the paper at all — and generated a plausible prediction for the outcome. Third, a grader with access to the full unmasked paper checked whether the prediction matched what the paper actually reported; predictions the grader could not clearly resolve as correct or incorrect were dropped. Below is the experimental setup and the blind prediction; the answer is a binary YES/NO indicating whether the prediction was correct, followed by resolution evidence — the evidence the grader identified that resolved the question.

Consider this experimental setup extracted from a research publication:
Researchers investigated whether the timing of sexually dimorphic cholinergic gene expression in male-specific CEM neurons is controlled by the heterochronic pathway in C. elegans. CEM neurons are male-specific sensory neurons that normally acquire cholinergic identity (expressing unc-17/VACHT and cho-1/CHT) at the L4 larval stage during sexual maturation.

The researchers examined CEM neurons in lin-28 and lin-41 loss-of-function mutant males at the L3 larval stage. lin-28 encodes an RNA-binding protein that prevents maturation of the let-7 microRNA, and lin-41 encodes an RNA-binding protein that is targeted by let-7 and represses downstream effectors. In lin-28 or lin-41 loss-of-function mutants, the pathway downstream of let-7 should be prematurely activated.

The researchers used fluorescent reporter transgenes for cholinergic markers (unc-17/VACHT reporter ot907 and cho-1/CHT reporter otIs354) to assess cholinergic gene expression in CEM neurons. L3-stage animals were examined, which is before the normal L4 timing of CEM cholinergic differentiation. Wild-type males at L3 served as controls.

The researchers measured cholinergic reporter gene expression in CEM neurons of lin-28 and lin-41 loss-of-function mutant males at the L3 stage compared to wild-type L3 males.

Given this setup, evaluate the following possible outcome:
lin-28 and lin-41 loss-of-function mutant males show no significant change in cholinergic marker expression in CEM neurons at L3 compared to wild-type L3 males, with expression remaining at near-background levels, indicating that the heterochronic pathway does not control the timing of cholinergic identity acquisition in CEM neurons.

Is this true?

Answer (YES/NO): NO